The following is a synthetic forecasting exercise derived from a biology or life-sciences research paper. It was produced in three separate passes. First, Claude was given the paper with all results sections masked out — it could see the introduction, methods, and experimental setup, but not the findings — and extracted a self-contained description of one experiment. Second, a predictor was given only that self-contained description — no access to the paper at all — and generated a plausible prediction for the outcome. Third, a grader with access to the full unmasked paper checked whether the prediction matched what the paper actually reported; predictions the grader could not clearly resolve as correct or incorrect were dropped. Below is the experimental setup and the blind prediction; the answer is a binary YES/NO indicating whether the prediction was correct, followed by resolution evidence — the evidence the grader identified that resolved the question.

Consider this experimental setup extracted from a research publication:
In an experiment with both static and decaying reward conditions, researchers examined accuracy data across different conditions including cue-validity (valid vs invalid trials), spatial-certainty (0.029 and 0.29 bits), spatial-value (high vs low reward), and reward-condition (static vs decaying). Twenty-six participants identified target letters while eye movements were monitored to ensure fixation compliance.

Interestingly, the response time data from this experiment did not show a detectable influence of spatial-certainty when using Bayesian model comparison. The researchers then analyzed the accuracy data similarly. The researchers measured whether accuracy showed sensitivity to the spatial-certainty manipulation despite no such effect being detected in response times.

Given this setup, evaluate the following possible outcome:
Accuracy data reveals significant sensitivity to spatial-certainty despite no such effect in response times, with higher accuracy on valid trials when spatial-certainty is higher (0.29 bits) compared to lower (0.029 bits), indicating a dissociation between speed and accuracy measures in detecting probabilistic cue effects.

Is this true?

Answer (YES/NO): YES